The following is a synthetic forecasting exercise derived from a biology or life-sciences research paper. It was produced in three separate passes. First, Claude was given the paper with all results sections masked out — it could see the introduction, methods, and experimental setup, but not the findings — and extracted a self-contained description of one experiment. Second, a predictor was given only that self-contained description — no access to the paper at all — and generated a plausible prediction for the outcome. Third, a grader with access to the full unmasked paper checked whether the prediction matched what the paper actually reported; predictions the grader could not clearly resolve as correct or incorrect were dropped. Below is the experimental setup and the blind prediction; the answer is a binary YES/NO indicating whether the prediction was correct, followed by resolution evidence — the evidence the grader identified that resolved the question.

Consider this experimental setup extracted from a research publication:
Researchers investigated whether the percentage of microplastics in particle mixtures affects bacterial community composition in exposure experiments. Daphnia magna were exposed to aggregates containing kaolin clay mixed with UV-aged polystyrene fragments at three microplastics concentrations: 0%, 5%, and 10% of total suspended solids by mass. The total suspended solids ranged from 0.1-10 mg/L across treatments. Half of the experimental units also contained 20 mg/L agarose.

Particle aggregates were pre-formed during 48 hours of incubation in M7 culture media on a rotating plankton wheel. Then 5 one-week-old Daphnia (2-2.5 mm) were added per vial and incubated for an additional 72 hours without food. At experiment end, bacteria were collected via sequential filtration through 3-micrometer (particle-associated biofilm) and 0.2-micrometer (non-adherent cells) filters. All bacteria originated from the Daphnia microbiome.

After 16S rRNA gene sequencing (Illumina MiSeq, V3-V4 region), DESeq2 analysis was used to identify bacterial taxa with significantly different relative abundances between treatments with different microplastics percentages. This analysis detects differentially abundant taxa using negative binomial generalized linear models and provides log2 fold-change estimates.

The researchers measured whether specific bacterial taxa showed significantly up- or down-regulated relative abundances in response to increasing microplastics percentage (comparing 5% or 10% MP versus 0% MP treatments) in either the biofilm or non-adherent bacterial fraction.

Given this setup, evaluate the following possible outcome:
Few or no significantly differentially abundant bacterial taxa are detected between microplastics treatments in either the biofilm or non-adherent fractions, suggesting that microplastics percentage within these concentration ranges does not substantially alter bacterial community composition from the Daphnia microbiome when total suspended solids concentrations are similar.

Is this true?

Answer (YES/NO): NO